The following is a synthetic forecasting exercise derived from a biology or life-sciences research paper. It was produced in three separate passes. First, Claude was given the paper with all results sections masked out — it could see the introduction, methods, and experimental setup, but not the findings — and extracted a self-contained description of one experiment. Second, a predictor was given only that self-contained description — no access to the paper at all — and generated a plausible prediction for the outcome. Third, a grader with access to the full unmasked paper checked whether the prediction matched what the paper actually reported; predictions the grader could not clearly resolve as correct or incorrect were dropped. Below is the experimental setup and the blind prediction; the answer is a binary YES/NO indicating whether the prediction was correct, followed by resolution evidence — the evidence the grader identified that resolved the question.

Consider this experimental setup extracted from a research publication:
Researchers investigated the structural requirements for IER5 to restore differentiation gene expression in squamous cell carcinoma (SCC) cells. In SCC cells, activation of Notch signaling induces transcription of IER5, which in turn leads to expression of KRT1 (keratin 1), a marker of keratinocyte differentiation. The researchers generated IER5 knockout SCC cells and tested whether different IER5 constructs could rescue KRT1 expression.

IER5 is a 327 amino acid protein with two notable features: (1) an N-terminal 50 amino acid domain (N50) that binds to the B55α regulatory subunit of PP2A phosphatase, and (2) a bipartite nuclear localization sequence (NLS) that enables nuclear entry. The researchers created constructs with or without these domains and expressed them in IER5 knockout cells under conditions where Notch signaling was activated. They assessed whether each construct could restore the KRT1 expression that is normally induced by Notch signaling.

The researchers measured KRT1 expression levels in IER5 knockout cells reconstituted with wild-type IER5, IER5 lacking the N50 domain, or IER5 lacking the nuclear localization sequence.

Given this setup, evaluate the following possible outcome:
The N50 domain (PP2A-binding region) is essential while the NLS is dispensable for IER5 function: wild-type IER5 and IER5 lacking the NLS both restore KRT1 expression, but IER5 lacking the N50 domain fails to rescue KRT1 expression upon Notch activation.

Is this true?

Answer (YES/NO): NO